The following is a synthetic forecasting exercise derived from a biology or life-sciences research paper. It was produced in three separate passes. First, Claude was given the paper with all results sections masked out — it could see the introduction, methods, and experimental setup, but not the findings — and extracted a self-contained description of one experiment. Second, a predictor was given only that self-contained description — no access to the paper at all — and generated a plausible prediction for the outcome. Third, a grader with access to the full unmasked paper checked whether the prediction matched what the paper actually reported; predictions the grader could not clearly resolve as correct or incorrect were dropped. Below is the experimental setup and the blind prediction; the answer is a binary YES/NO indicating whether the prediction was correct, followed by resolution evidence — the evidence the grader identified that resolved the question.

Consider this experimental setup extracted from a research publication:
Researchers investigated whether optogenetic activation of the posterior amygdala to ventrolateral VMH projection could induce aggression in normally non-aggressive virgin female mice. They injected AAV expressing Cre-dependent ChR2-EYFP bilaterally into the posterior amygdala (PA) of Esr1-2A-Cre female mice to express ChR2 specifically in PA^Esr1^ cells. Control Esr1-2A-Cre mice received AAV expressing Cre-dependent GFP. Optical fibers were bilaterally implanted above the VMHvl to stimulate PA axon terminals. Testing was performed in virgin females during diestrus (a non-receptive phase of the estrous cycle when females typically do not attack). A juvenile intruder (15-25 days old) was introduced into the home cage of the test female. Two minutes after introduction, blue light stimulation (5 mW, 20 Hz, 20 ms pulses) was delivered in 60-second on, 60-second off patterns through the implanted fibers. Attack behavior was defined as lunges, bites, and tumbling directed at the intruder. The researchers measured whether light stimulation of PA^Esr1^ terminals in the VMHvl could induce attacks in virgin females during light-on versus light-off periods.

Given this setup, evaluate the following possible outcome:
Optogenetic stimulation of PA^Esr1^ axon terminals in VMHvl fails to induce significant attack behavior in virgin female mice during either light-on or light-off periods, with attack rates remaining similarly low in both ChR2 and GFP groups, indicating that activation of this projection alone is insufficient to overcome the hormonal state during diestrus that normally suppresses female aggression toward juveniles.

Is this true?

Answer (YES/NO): NO